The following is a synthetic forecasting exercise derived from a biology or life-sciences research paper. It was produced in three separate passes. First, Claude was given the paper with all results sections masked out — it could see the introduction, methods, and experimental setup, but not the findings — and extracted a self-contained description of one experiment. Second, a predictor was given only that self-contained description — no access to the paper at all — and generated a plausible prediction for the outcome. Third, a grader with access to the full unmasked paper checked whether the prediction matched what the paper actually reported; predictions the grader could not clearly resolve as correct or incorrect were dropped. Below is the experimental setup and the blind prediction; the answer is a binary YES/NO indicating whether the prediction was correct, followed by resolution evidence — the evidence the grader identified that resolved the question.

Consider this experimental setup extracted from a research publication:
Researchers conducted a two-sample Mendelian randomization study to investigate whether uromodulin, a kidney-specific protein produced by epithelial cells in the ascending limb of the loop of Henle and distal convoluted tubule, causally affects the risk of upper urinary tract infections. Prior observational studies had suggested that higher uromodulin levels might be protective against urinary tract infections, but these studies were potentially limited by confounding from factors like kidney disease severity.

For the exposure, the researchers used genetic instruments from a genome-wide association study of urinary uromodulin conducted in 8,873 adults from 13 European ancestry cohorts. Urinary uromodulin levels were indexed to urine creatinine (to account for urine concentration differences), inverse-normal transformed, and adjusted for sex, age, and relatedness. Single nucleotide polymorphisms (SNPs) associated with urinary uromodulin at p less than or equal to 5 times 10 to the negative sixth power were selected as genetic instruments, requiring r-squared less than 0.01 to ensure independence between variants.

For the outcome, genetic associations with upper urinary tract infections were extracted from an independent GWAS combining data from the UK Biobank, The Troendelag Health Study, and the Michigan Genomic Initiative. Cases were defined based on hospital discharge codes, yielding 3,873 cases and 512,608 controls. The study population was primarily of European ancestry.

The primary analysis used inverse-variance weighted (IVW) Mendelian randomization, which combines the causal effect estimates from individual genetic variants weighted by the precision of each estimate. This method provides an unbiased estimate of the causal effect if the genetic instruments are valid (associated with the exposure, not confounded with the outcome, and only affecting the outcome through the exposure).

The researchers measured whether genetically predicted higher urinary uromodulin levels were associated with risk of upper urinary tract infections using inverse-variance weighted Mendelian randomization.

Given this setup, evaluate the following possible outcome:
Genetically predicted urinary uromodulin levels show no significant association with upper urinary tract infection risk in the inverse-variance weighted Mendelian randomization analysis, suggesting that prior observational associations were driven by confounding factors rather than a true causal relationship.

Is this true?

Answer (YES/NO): NO